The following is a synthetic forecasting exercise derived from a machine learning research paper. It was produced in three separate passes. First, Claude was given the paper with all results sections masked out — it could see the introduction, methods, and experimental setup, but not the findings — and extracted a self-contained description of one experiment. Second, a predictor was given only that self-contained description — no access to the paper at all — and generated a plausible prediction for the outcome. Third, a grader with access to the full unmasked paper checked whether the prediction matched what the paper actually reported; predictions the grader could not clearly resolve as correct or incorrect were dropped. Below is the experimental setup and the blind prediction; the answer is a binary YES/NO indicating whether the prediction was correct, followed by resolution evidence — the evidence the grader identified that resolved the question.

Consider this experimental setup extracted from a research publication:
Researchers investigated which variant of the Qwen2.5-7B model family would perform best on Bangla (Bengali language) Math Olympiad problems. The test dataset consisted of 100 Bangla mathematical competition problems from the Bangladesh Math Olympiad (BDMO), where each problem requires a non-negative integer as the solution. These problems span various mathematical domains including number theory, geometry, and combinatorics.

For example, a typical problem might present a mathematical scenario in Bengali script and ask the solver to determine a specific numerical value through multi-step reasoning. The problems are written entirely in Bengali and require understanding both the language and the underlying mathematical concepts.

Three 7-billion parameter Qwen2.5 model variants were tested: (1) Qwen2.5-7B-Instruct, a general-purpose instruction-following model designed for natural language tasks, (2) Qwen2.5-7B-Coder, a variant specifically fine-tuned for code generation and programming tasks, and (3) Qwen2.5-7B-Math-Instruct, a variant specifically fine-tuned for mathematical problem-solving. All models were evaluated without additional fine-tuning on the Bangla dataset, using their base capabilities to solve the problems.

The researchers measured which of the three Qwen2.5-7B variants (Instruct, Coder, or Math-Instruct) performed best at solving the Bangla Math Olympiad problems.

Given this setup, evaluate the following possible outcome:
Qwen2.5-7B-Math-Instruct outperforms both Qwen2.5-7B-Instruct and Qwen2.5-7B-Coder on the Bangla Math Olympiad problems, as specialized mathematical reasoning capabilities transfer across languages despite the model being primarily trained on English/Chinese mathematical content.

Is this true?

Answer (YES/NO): NO